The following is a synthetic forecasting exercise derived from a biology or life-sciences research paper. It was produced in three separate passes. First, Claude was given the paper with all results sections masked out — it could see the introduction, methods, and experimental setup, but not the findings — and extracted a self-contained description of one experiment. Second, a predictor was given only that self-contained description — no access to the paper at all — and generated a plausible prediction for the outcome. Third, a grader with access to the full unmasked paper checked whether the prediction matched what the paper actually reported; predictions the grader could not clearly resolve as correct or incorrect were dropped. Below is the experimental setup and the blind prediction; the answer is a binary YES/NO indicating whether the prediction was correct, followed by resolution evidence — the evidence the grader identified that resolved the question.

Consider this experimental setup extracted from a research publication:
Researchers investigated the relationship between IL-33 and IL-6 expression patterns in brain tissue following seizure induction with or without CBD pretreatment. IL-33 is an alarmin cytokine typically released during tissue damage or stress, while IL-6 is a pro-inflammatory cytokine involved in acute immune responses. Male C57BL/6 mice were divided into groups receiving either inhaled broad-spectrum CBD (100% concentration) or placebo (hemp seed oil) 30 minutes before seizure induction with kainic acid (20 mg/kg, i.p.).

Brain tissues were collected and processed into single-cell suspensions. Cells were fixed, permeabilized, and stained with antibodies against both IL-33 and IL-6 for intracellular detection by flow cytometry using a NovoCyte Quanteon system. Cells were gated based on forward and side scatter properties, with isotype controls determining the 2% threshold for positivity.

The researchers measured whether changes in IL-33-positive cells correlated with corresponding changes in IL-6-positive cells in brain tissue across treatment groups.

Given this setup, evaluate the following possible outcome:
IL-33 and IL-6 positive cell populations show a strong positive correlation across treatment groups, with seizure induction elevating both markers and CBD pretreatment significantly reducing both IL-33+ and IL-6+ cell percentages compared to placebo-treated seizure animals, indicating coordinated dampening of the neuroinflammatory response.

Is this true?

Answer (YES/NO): YES